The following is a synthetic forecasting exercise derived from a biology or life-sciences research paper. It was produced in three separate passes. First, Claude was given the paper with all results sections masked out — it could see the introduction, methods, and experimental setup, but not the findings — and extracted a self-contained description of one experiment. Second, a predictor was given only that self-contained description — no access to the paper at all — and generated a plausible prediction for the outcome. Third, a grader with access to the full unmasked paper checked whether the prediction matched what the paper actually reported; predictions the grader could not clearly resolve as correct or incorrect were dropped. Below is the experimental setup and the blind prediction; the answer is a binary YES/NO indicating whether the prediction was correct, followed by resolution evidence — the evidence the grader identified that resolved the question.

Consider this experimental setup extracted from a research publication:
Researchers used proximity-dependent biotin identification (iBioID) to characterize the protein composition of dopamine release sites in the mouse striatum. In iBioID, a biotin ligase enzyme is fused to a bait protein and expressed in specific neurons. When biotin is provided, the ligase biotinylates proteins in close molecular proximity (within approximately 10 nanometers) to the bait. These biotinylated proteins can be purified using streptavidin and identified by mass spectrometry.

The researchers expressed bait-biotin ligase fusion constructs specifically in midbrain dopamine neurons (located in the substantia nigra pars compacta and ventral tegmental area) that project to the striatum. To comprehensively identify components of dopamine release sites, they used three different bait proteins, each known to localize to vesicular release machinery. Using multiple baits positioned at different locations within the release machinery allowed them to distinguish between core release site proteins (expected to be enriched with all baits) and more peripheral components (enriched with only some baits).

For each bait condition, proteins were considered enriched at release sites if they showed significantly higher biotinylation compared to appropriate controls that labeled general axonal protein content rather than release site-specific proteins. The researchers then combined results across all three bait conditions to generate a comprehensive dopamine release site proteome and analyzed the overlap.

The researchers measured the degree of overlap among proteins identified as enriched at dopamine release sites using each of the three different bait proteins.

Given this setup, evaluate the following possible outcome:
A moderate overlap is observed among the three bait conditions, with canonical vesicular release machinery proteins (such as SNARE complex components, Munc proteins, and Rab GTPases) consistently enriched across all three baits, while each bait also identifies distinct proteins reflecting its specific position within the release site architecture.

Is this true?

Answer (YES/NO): NO